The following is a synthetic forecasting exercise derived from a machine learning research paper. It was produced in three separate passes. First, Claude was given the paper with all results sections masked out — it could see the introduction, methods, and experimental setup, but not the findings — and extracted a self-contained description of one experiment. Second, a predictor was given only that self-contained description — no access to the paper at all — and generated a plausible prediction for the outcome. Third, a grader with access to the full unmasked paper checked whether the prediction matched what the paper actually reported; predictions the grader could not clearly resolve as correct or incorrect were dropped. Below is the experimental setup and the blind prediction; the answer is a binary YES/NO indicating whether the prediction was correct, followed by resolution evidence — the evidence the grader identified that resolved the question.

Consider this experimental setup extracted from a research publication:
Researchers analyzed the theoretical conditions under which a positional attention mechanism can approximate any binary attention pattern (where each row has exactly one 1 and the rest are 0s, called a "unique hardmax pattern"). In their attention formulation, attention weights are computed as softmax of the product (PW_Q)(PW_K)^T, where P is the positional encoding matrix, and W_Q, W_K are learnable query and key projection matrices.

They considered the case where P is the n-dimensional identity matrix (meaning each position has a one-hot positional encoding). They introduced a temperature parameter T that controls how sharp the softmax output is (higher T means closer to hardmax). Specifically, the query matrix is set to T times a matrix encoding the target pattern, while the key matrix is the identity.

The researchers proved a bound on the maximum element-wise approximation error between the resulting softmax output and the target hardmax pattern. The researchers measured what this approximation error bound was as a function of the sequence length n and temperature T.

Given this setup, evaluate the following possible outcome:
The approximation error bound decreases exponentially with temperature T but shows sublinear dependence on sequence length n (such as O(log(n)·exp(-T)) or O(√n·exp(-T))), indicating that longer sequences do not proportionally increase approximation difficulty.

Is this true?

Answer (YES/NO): NO